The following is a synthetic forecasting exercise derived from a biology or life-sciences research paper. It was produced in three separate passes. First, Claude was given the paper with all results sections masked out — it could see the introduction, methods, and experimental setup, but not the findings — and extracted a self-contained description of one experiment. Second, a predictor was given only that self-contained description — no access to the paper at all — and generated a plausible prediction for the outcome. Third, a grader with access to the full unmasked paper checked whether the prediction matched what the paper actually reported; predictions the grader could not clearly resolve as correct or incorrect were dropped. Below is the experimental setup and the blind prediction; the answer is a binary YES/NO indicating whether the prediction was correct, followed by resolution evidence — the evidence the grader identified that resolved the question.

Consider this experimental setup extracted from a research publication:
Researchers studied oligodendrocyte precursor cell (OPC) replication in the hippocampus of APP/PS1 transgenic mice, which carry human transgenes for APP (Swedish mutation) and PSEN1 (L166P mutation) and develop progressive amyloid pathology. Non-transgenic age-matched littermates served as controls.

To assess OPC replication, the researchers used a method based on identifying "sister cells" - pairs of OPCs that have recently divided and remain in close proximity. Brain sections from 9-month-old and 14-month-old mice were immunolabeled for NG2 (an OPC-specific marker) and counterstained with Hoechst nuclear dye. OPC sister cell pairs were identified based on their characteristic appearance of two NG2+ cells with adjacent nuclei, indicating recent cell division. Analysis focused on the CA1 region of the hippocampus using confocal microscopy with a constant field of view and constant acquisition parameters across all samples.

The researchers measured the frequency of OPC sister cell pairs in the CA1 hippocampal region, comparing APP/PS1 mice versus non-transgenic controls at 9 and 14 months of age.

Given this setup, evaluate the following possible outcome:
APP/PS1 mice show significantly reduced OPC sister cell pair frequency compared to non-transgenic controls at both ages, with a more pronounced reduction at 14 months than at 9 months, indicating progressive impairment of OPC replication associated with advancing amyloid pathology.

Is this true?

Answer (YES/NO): NO